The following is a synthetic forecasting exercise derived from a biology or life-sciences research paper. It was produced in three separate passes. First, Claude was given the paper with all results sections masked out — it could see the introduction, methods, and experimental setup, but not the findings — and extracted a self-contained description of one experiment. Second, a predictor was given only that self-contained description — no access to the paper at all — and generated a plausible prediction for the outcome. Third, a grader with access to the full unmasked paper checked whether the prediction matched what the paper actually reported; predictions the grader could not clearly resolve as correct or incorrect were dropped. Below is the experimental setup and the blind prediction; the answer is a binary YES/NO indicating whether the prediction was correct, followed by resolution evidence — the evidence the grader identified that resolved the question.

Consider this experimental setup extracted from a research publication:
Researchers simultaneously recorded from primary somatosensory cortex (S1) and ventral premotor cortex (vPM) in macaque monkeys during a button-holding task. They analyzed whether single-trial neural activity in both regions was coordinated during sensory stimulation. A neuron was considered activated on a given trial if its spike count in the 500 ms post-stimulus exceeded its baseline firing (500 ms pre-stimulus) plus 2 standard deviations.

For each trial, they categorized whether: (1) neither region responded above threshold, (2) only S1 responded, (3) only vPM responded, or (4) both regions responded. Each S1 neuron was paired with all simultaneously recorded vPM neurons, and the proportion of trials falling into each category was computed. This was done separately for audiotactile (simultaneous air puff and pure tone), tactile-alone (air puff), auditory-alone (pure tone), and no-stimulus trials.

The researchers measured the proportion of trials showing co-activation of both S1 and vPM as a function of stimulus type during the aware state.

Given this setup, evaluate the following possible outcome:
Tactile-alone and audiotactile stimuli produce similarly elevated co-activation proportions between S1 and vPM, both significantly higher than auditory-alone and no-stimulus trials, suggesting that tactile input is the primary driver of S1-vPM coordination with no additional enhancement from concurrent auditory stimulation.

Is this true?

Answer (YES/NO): NO